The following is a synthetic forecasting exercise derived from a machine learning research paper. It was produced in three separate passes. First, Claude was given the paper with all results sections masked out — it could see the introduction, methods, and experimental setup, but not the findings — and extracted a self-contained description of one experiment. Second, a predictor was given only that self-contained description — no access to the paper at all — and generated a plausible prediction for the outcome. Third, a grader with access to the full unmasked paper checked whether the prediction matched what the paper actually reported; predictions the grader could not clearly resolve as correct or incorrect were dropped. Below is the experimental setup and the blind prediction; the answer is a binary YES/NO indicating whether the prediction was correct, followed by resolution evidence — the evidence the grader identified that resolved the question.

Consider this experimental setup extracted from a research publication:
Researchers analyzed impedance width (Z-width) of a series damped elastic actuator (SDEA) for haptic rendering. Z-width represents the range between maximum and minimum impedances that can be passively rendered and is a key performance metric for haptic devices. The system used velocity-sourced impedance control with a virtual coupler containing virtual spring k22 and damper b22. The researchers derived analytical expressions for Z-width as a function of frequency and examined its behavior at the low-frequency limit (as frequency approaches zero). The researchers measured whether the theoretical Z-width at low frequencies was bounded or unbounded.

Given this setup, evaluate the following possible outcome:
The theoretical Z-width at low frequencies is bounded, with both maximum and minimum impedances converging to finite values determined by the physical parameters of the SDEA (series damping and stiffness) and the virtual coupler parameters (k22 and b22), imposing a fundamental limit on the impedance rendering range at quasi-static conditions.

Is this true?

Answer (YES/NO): NO